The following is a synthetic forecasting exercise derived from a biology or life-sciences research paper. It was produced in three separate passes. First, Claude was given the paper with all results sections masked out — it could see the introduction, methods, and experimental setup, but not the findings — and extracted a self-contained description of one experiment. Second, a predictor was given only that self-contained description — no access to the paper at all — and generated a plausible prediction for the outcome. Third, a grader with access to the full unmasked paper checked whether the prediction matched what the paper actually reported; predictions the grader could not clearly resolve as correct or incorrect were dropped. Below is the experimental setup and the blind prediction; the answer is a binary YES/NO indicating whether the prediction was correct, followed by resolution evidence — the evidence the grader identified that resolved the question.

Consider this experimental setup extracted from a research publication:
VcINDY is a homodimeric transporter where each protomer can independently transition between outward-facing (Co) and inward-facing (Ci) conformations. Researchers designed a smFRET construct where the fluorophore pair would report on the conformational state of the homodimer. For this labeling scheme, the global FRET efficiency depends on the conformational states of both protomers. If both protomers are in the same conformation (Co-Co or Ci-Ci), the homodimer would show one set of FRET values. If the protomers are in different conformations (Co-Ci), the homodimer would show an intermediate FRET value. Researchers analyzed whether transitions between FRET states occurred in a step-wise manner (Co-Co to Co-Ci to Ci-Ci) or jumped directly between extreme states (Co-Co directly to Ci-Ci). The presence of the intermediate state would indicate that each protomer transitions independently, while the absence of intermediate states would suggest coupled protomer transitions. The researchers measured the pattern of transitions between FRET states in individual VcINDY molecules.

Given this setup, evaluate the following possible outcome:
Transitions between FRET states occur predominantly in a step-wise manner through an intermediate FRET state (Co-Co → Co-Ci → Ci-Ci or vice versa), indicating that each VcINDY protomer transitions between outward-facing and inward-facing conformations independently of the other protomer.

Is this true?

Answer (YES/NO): YES